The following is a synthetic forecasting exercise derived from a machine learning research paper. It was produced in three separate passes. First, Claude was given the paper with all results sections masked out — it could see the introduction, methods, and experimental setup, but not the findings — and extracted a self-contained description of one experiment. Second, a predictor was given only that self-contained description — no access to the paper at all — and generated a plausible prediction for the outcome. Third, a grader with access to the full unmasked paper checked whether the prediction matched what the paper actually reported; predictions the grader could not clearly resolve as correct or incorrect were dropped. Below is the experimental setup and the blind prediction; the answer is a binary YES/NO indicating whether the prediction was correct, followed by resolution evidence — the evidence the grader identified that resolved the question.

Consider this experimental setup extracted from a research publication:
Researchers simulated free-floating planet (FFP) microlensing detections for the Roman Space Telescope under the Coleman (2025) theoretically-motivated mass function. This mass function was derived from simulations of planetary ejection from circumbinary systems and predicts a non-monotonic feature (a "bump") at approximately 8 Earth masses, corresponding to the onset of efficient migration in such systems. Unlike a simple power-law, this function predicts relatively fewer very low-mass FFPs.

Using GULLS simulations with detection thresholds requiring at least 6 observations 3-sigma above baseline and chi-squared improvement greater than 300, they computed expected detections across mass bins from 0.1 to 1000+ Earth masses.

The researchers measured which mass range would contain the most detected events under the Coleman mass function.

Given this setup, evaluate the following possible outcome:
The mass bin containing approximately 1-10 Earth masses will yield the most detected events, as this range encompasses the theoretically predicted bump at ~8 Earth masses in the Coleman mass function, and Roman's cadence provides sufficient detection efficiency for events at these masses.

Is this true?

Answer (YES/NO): NO